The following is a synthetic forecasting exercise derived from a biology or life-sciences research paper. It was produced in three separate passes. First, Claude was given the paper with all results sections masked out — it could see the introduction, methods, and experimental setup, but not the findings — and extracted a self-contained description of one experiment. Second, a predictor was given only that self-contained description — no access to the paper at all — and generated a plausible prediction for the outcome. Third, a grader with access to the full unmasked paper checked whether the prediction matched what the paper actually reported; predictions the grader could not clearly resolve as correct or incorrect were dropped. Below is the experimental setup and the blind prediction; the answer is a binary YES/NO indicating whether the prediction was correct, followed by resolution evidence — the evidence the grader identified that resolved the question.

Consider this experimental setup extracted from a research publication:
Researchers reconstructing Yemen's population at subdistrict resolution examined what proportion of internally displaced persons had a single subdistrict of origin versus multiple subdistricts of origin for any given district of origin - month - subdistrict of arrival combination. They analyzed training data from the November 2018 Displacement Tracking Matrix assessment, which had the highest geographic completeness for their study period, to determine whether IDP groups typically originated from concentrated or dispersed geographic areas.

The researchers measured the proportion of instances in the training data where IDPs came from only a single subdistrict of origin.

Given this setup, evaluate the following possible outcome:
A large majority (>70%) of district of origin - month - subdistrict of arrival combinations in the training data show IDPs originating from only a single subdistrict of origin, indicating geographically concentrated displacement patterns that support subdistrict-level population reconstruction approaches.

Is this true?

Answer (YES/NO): YES